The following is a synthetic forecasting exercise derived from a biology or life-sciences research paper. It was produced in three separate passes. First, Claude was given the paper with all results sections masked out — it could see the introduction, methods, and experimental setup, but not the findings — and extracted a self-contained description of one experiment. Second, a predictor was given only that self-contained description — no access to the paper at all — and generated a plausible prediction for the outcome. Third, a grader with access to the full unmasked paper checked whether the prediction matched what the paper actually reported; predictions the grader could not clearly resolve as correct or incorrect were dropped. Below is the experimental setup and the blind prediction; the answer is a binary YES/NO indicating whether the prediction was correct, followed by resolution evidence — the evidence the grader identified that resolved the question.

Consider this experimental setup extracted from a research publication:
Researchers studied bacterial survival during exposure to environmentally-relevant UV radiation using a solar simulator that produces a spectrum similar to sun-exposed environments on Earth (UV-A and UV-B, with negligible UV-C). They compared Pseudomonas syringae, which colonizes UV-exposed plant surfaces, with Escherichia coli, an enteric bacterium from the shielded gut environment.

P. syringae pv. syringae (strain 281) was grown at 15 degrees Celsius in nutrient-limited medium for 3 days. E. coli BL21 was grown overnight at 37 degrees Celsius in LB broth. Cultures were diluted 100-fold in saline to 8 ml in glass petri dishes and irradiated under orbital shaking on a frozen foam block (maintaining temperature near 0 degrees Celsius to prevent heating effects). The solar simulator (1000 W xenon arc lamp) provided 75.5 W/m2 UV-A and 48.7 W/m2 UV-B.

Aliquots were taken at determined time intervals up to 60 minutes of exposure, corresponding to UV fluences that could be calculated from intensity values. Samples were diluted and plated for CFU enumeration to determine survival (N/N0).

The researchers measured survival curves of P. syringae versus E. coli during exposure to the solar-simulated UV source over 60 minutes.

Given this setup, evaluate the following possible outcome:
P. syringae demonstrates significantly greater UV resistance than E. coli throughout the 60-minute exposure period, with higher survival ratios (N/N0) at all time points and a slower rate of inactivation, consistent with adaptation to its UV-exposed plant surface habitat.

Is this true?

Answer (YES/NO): YES